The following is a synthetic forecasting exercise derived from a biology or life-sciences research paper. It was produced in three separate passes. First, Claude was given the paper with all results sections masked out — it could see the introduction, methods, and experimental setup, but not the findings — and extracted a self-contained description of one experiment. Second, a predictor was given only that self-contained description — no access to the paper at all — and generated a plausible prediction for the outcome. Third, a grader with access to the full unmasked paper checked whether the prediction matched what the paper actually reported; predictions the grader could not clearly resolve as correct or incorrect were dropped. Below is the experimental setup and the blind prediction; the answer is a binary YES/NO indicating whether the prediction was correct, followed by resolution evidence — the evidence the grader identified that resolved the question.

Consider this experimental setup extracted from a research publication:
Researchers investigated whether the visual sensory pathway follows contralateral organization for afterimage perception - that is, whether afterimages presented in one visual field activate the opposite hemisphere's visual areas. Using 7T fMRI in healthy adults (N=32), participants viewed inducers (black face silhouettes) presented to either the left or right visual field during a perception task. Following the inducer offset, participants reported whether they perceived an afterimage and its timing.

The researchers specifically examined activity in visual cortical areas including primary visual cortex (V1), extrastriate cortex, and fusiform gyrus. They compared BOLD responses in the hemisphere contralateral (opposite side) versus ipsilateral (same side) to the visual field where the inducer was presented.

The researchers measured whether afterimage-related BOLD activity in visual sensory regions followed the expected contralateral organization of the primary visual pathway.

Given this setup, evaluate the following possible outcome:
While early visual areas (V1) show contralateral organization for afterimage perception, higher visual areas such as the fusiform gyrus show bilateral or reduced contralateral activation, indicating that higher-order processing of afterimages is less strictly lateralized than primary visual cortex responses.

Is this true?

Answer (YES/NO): NO